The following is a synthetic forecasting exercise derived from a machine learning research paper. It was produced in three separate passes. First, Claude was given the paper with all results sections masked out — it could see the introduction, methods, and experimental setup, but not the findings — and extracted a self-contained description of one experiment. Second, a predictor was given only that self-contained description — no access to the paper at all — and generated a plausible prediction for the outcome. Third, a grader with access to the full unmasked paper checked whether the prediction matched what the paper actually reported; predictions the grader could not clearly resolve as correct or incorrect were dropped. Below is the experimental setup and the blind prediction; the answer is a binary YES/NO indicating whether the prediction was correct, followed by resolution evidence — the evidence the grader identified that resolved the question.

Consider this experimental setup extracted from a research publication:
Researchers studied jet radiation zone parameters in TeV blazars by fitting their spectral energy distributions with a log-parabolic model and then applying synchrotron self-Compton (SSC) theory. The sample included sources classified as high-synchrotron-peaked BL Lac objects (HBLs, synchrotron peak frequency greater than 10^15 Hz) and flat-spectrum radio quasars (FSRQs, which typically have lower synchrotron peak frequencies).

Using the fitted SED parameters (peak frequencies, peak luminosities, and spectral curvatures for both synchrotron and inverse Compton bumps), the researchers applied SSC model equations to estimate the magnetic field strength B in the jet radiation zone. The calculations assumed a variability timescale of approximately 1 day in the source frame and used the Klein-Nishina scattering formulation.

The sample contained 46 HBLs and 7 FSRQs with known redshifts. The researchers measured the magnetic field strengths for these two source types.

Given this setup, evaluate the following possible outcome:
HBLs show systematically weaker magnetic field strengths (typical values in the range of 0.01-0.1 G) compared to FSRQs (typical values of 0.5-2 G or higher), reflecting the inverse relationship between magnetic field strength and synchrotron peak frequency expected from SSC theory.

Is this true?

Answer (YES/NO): NO